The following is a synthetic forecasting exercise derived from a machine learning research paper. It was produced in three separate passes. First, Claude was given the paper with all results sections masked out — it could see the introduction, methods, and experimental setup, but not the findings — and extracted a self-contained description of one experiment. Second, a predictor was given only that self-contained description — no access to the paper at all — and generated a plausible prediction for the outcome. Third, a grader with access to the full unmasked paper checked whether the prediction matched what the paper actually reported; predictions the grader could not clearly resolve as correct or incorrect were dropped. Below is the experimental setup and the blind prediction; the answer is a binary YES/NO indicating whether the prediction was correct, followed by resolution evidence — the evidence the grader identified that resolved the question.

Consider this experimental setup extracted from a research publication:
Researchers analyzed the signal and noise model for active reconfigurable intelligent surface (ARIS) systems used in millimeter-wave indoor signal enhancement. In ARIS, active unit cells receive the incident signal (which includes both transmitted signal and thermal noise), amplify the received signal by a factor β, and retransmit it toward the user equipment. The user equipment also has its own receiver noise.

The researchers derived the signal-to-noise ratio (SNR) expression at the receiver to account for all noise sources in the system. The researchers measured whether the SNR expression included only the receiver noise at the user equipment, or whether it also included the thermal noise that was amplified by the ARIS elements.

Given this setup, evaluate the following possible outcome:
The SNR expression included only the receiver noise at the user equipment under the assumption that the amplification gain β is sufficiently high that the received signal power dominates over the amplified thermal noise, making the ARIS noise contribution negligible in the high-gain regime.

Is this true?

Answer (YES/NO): NO